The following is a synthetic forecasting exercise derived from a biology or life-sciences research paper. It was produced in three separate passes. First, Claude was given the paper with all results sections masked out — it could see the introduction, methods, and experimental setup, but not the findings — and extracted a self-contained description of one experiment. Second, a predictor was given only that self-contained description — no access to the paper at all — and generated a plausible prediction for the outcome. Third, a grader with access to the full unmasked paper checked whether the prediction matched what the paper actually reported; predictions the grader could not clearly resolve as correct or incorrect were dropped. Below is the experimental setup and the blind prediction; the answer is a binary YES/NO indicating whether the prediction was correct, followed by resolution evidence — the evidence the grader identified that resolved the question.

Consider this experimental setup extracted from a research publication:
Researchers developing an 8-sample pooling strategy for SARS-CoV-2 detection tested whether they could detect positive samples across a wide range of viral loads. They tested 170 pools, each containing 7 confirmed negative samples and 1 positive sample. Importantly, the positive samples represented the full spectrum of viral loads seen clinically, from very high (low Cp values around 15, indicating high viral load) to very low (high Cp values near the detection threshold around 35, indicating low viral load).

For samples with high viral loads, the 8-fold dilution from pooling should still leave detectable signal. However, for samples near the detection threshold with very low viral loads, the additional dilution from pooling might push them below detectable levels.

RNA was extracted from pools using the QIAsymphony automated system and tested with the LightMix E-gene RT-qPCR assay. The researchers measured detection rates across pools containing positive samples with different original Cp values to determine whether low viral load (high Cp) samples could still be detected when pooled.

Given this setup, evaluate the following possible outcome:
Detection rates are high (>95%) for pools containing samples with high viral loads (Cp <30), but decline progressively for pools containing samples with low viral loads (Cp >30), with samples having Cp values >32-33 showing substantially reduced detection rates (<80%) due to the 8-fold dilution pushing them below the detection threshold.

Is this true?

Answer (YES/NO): NO